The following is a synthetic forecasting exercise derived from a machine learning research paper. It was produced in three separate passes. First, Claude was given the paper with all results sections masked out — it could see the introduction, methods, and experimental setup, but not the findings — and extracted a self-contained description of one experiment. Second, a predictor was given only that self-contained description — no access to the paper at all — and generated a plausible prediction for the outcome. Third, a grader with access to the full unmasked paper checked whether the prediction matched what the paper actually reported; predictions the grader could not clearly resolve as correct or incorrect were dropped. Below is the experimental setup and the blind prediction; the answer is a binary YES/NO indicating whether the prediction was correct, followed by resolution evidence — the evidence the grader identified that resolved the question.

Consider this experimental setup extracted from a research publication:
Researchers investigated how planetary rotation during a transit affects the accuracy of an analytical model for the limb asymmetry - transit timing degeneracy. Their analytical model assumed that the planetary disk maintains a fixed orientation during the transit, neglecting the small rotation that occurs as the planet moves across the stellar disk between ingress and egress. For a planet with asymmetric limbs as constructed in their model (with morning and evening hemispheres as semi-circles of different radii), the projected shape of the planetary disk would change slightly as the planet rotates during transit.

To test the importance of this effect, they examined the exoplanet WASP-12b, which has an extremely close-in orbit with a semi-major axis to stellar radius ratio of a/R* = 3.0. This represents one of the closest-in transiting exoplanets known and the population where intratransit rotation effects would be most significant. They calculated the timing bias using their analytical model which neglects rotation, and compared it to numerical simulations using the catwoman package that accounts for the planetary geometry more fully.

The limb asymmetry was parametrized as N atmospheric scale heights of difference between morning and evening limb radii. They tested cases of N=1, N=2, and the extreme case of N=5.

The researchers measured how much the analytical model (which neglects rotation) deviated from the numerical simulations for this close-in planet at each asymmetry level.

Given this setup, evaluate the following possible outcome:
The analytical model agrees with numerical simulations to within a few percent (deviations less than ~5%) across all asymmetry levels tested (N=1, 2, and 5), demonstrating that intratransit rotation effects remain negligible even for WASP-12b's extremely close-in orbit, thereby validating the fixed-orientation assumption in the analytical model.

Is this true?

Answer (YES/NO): NO